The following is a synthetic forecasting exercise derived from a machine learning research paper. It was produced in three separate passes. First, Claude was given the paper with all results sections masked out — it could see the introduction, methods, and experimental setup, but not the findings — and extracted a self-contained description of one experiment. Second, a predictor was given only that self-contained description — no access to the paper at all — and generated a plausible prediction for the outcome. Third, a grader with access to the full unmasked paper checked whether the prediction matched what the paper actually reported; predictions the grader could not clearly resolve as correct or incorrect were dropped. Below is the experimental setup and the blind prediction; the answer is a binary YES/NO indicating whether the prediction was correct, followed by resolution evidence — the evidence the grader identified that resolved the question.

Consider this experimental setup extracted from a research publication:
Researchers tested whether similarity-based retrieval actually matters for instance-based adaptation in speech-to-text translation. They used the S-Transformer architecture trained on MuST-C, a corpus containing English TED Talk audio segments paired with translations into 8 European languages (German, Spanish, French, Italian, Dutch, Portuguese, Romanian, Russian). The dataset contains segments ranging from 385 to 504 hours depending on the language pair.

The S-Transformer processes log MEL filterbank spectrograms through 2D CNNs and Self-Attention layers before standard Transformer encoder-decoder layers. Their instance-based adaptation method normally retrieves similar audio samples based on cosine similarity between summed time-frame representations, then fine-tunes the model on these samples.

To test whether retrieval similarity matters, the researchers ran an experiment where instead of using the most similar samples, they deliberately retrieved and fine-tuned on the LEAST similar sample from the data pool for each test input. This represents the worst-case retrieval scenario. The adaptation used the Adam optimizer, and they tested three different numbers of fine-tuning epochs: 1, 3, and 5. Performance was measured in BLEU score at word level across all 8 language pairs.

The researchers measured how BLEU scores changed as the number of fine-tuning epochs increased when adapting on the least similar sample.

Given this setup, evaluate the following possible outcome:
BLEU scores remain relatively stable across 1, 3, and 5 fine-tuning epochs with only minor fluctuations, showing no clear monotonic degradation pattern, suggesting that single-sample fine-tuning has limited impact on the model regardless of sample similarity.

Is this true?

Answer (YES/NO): NO